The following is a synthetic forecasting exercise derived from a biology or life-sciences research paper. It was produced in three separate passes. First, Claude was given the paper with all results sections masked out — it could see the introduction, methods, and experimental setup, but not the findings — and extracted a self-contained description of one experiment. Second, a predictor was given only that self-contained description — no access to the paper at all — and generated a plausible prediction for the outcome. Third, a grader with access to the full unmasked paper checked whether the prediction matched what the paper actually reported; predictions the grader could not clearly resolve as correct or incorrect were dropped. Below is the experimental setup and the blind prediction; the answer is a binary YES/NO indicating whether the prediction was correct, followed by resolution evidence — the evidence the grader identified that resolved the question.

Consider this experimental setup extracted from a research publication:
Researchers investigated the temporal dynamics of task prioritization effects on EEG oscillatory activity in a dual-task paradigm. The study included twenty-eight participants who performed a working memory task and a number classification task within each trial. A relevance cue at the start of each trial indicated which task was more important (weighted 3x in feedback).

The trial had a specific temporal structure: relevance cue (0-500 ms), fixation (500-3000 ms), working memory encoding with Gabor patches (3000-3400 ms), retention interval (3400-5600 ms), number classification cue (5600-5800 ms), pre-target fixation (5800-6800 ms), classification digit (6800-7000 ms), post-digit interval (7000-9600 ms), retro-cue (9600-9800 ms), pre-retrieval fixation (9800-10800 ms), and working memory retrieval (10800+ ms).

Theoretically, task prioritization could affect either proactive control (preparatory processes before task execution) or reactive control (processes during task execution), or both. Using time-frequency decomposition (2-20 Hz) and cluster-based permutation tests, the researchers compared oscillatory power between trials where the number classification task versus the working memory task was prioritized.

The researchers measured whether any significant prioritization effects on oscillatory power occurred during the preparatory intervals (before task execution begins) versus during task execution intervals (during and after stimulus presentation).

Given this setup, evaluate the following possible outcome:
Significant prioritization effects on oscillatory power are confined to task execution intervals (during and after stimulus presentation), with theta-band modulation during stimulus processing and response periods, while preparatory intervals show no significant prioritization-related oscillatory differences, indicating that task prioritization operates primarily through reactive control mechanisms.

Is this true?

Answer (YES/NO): NO